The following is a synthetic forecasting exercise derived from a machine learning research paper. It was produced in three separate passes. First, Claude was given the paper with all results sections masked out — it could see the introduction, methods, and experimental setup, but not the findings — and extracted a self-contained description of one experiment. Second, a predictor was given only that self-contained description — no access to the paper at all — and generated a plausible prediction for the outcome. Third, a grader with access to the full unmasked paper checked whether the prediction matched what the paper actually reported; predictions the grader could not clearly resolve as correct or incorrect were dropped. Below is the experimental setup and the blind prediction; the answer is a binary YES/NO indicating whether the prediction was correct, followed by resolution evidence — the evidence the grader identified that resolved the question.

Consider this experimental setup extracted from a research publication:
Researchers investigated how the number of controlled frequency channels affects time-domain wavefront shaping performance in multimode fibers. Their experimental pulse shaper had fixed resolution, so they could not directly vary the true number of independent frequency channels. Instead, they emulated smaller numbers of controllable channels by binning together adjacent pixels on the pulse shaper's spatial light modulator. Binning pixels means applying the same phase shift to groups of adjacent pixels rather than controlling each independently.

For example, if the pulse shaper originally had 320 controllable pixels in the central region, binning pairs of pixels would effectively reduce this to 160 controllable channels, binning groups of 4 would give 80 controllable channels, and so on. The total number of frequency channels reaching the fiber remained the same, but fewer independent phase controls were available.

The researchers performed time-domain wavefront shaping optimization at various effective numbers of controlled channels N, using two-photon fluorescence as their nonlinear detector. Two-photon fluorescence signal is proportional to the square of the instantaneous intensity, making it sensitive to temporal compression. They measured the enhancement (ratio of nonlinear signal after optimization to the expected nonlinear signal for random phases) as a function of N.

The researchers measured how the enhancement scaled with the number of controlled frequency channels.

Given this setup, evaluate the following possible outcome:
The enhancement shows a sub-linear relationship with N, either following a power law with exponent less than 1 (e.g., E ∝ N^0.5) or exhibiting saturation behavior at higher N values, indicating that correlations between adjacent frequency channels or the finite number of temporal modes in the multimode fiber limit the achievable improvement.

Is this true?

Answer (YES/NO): NO